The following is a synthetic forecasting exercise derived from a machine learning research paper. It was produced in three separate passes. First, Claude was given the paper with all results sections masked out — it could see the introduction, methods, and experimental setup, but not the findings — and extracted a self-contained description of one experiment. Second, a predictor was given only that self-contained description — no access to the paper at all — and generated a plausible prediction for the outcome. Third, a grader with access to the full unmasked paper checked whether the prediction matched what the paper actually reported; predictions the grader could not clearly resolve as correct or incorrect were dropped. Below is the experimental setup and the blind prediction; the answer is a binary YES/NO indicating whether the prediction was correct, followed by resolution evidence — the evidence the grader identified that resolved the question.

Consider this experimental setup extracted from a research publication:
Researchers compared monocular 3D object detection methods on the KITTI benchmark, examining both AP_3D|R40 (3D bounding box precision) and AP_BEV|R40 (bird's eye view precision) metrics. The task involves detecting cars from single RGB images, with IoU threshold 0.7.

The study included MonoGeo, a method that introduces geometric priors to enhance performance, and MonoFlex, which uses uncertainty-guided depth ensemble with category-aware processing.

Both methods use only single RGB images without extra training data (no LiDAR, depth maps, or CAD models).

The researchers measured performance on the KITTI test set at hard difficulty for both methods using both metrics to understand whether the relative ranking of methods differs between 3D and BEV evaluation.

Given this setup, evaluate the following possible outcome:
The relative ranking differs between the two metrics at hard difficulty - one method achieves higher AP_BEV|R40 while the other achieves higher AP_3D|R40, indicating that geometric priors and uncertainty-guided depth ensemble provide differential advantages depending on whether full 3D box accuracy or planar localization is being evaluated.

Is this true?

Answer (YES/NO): NO